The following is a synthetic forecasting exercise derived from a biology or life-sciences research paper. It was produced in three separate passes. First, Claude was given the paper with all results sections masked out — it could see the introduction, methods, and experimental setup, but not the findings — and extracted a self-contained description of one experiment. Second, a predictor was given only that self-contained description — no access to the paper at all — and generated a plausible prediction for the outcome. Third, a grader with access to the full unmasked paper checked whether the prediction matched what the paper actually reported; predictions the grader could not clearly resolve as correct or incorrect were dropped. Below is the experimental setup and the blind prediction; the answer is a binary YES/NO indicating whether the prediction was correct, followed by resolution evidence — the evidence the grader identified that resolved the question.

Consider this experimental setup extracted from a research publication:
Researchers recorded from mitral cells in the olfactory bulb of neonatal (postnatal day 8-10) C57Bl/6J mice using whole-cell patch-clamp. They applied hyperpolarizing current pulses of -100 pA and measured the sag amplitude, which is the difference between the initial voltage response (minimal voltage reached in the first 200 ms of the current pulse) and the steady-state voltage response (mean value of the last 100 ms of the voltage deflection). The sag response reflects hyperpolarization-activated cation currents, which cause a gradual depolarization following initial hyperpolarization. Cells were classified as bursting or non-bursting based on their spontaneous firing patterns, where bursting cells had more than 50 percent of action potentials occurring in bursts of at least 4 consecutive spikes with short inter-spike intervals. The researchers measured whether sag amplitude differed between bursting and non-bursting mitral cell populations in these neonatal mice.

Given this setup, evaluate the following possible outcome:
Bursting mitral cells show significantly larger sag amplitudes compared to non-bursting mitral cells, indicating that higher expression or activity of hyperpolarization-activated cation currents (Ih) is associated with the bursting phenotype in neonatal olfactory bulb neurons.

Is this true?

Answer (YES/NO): NO